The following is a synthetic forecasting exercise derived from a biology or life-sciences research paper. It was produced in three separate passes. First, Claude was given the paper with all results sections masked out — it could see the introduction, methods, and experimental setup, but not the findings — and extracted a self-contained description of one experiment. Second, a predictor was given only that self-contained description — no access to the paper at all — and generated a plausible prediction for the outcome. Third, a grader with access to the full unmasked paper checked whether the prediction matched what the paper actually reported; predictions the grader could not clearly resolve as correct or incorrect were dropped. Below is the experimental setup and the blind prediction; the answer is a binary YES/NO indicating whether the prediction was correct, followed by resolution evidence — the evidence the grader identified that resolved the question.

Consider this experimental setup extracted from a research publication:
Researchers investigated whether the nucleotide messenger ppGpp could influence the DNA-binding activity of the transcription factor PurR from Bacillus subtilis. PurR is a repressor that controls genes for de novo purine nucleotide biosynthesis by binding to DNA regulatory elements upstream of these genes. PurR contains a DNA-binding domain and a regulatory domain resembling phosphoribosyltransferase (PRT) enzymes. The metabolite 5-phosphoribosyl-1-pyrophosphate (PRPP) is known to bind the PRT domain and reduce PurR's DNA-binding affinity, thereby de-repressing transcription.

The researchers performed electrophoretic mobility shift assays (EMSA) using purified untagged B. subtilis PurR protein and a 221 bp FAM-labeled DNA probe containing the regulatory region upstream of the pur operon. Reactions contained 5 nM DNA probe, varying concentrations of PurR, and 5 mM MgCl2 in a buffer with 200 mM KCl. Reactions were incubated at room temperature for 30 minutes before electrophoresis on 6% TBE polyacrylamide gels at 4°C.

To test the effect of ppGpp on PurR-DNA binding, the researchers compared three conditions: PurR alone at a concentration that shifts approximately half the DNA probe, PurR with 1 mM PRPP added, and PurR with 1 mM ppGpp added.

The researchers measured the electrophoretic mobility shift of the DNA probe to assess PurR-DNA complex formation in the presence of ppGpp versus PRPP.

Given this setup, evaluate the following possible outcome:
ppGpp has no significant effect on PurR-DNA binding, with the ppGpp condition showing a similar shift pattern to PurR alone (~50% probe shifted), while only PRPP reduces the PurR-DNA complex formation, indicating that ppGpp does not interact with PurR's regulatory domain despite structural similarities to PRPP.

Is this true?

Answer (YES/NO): NO